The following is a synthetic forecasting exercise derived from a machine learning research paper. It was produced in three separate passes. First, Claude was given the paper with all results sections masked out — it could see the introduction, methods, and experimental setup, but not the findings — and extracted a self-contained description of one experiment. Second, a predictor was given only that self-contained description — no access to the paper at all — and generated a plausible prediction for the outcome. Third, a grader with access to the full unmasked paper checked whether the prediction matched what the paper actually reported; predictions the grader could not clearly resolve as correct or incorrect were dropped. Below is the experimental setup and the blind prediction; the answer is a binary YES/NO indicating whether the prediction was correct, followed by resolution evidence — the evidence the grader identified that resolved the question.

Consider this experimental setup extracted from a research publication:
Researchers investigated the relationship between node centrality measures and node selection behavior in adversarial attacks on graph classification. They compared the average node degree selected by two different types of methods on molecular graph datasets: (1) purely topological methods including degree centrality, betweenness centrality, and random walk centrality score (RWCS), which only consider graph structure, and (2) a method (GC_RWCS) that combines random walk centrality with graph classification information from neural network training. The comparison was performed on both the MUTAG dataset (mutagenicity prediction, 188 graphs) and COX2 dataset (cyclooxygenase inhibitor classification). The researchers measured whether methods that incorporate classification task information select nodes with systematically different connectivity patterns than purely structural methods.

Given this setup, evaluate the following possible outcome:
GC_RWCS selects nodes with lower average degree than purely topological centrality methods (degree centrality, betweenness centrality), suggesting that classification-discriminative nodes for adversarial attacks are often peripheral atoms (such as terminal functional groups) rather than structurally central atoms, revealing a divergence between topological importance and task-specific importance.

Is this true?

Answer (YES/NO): YES